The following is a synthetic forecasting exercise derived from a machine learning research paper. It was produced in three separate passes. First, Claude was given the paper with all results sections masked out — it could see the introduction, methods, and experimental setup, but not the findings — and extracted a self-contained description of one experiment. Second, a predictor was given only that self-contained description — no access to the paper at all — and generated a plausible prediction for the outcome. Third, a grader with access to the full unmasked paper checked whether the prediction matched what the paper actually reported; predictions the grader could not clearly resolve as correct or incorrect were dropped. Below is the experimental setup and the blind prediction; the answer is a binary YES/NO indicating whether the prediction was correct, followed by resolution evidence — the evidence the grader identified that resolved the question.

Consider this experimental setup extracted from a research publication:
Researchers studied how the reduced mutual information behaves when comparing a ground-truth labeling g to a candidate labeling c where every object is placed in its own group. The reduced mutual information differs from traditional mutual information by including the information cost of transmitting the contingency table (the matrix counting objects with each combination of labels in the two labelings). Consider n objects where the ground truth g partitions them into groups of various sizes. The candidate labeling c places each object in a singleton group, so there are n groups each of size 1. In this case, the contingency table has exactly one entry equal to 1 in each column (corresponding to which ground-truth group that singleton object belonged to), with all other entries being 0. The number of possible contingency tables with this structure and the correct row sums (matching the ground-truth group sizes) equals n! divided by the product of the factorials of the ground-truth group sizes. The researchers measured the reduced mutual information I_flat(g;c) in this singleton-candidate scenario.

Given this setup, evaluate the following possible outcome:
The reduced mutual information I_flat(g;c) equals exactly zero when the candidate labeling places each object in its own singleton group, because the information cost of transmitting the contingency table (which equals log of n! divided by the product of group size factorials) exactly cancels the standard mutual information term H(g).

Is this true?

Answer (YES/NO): YES